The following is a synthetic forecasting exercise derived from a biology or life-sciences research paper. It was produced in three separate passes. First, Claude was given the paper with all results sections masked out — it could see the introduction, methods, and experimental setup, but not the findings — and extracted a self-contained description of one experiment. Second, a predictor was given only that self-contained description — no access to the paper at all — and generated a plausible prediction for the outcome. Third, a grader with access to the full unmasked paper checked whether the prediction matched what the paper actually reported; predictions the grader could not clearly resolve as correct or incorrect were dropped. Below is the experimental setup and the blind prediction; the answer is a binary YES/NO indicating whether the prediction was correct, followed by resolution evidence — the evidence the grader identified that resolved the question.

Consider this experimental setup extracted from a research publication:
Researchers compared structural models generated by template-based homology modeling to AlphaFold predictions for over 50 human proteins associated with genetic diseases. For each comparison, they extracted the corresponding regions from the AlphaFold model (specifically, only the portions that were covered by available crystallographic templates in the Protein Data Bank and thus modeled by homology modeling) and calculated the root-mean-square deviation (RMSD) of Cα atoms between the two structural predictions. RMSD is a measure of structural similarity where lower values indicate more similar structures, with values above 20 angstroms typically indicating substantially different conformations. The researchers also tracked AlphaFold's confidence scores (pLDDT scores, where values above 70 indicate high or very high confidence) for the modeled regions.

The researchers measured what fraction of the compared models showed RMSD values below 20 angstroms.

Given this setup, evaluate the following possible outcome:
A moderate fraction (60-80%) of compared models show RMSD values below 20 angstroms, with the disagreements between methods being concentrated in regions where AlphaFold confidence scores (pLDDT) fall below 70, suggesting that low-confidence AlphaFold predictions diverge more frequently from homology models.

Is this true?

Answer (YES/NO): NO